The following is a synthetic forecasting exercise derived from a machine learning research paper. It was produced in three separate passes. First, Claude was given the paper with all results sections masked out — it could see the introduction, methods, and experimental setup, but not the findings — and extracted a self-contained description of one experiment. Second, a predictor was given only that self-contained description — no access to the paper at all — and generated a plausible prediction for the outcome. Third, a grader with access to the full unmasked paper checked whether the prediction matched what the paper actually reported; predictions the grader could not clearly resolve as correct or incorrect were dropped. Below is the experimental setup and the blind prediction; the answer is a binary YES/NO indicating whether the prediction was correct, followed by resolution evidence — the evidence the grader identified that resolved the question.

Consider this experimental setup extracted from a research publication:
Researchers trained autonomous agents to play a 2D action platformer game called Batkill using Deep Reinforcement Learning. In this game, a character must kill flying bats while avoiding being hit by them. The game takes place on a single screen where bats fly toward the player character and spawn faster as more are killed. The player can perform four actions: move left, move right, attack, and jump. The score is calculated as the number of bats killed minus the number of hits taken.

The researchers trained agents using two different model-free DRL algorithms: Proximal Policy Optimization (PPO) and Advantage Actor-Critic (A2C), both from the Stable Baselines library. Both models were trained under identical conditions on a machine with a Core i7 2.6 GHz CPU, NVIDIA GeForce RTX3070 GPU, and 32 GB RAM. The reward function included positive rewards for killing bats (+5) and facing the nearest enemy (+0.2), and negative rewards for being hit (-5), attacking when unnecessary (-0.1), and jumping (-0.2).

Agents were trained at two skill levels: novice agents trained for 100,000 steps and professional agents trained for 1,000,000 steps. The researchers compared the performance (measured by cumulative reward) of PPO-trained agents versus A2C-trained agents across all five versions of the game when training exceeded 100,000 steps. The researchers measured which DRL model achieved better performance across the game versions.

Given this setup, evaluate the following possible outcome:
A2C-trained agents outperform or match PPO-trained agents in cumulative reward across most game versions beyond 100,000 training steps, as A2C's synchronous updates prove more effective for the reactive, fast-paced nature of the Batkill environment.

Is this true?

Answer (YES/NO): NO